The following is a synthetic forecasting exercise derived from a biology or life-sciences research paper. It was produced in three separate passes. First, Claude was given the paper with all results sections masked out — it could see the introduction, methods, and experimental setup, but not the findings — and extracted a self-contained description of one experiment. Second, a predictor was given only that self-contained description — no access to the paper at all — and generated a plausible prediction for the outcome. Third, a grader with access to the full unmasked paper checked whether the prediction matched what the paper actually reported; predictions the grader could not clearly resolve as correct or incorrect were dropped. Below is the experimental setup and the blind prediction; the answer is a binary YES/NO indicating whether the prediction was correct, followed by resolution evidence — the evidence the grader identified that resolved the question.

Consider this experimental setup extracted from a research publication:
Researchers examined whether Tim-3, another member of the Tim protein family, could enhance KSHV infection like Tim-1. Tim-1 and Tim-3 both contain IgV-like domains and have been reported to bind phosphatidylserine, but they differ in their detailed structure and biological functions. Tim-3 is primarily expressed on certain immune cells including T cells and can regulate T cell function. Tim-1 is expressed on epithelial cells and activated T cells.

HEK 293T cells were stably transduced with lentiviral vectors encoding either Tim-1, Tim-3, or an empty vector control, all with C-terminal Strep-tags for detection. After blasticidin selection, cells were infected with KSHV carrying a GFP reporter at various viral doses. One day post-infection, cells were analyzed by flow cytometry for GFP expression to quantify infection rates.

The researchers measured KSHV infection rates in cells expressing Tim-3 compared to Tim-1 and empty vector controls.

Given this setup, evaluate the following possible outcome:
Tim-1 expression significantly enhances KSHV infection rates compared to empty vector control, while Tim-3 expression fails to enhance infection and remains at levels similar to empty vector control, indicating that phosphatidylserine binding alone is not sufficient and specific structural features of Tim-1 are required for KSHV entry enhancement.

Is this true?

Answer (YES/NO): YES